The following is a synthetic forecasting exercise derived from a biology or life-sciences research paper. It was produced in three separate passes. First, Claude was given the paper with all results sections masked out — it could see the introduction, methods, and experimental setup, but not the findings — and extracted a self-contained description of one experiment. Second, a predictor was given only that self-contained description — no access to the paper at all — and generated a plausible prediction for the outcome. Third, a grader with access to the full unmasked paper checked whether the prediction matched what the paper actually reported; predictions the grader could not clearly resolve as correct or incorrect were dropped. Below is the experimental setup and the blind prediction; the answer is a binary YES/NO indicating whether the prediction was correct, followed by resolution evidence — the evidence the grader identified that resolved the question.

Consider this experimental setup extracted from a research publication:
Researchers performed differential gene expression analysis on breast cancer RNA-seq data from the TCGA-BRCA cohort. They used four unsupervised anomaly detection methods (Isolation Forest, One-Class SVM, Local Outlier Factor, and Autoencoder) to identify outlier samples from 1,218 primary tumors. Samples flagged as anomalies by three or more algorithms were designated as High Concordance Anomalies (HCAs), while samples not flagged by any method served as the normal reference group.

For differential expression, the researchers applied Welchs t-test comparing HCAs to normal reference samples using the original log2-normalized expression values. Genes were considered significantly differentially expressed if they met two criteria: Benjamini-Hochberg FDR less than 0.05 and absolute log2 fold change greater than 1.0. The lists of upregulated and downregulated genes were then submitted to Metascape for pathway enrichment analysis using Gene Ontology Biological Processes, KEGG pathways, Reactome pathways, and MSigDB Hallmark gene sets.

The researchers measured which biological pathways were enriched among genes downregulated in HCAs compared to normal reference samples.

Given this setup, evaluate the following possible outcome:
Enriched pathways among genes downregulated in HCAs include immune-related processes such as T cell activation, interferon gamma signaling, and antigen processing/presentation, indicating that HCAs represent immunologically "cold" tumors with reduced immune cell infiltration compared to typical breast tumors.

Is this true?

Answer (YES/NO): YES